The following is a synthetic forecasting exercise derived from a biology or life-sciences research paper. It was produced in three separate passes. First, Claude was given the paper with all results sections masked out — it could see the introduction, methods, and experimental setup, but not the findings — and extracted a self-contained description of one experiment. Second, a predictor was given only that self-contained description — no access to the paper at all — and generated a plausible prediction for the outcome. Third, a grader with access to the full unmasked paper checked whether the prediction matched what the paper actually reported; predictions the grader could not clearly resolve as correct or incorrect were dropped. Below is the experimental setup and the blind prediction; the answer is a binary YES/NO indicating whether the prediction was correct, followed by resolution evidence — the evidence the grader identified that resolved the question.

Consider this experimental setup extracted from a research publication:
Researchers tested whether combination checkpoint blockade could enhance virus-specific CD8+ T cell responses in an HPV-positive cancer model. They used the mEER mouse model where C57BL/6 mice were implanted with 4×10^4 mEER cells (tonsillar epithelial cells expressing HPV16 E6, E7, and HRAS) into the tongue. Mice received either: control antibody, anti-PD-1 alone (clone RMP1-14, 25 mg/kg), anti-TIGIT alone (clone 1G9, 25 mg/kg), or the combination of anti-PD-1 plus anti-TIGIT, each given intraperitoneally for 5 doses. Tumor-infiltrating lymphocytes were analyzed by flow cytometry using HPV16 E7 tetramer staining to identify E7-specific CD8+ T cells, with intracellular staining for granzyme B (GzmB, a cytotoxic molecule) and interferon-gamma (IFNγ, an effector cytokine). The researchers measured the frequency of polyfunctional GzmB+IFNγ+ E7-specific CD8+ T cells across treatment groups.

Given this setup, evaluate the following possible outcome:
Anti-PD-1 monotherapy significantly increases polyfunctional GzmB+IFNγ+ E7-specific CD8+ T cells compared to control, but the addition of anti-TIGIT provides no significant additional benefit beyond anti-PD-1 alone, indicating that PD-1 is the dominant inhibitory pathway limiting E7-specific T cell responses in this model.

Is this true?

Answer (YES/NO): NO